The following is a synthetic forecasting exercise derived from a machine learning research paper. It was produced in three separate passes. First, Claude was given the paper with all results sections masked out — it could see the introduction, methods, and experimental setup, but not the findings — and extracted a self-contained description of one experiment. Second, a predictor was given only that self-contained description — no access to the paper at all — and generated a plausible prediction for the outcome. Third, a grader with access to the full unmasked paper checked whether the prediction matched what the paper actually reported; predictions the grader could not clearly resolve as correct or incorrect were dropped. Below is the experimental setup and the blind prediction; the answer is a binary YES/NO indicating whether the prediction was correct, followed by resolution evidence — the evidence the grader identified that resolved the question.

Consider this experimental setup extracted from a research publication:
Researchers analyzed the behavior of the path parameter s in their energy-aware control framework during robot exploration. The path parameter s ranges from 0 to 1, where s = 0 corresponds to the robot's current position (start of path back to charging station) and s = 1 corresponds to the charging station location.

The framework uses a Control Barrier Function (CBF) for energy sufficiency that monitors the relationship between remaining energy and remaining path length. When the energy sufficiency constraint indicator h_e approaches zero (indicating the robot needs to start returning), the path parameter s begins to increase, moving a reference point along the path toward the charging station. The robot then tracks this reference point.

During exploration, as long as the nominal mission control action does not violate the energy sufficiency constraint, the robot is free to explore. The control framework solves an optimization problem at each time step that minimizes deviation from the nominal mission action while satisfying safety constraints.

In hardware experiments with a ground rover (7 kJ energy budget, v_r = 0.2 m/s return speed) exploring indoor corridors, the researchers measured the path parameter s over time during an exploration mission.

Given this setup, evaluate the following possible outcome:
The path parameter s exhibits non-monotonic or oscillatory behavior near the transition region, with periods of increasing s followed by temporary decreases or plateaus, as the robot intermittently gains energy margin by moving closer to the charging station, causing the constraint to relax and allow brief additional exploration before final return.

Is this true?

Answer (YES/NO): NO